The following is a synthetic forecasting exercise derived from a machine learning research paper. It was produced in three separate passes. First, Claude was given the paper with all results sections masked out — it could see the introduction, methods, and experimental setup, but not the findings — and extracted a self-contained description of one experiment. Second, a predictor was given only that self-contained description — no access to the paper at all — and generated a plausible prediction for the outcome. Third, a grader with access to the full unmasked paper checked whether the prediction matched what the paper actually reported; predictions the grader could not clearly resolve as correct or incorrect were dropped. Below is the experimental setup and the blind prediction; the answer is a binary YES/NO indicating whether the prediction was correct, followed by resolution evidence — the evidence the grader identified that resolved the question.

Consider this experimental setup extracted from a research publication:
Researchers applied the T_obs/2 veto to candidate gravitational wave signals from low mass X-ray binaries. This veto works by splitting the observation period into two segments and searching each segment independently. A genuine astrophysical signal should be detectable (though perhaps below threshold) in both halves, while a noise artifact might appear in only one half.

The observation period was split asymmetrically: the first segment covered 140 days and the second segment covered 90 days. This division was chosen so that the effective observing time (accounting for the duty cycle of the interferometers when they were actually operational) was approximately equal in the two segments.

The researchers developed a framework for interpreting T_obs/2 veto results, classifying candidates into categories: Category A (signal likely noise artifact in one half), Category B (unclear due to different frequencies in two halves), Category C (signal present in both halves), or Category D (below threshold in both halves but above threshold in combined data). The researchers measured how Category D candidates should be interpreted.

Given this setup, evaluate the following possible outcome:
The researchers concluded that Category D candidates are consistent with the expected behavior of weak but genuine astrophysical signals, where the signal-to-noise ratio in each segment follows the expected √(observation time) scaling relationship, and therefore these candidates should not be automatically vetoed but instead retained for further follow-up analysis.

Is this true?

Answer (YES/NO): NO